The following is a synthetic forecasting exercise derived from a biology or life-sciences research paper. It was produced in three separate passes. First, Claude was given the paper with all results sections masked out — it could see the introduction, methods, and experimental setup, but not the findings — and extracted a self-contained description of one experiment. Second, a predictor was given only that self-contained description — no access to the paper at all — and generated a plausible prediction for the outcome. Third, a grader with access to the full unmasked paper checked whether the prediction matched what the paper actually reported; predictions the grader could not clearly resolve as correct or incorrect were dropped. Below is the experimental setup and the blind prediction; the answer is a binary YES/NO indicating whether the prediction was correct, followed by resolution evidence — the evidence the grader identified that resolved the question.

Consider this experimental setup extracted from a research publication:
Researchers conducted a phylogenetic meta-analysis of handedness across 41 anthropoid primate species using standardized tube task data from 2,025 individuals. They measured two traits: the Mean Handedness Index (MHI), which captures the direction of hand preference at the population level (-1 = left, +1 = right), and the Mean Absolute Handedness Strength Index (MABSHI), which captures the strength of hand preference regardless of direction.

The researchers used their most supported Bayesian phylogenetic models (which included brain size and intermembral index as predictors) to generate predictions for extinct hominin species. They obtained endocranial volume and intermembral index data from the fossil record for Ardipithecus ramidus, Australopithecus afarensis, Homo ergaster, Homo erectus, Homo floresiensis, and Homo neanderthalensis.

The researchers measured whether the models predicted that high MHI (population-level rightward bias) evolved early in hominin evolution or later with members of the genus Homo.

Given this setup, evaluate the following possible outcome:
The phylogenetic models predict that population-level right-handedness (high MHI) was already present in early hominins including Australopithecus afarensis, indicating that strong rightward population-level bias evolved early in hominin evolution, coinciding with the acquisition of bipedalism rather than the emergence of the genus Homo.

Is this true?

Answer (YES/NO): NO